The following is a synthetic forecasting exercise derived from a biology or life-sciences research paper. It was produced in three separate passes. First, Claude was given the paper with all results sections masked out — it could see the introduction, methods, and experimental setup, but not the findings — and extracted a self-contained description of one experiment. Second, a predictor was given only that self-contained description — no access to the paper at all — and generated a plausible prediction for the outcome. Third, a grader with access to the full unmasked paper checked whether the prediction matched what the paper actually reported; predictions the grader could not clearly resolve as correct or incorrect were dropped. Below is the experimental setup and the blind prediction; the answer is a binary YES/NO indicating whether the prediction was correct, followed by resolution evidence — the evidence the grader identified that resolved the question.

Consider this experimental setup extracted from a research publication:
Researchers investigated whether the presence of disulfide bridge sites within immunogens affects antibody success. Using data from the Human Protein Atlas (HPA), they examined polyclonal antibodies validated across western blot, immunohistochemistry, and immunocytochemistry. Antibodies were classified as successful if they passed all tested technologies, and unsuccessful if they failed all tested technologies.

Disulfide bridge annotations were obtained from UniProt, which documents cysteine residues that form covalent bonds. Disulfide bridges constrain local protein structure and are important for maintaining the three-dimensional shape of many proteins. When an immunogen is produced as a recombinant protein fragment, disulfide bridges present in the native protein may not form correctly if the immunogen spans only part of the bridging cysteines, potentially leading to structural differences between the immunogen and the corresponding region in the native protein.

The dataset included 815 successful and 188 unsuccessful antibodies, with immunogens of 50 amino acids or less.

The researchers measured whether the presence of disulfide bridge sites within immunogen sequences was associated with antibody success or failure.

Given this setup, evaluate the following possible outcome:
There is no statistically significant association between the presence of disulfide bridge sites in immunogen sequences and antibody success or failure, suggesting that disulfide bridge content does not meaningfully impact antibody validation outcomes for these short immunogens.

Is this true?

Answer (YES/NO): YES